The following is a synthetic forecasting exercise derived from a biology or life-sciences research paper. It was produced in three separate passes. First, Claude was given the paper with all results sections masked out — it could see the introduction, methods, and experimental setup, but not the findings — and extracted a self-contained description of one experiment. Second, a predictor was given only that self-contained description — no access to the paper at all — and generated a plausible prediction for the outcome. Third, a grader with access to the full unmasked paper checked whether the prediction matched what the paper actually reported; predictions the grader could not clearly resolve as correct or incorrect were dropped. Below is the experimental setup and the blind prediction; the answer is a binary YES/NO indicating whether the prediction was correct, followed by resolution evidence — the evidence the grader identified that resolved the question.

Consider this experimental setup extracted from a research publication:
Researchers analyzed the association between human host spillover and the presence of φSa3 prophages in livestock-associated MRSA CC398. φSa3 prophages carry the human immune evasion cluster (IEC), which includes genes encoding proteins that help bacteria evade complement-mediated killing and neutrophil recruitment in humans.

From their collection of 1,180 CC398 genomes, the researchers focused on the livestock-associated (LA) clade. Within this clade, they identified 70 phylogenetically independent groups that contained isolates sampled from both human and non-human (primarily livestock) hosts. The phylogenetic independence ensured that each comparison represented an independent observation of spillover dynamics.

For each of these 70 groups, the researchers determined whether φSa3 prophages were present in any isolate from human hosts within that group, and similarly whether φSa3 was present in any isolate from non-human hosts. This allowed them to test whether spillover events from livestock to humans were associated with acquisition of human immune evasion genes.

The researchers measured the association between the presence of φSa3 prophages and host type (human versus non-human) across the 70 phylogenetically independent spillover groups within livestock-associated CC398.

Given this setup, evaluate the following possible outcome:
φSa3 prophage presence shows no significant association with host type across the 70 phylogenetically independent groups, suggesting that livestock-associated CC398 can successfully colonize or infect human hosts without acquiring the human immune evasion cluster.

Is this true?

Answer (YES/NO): NO